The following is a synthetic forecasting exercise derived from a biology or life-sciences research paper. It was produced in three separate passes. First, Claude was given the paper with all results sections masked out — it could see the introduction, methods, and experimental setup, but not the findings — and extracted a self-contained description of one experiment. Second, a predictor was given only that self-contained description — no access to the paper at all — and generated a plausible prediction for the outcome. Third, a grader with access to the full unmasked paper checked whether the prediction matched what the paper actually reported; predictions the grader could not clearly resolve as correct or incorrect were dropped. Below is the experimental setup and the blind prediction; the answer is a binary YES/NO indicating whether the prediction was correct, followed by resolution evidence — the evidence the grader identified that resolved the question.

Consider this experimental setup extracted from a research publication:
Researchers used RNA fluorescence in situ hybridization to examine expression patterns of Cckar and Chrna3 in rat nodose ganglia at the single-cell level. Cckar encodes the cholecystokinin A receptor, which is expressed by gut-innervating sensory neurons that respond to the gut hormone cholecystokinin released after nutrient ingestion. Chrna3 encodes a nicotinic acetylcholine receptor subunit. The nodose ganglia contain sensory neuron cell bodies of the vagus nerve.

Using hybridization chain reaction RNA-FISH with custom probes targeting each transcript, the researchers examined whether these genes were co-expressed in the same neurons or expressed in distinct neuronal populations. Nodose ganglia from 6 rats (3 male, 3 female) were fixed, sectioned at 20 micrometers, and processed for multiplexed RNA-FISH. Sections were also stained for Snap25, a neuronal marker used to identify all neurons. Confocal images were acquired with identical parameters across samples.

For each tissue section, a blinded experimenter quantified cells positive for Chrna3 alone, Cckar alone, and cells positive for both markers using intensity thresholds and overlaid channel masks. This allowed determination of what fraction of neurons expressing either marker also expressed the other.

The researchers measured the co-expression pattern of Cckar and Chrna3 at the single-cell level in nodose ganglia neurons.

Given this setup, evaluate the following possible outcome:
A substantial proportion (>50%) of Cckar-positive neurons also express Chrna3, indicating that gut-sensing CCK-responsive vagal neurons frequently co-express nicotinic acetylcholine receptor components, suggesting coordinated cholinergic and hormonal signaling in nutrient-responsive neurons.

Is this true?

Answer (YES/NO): YES